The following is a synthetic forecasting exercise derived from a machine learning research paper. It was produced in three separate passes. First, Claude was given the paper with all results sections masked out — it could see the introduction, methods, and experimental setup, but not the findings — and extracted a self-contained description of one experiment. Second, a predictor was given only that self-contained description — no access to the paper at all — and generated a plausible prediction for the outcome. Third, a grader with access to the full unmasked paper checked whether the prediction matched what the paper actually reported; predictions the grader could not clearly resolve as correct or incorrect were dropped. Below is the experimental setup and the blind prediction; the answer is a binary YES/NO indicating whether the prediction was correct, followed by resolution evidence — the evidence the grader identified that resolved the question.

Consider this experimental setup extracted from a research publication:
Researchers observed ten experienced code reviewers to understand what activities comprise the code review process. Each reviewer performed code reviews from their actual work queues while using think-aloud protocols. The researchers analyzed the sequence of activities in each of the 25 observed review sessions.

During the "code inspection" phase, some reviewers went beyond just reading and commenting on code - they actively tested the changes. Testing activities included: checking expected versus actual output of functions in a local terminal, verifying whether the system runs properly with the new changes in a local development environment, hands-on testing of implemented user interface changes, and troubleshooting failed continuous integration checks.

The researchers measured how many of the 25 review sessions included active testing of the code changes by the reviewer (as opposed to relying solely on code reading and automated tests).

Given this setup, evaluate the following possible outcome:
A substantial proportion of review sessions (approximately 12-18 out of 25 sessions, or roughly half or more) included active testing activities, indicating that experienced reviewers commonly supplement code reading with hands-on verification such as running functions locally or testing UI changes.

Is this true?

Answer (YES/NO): NO